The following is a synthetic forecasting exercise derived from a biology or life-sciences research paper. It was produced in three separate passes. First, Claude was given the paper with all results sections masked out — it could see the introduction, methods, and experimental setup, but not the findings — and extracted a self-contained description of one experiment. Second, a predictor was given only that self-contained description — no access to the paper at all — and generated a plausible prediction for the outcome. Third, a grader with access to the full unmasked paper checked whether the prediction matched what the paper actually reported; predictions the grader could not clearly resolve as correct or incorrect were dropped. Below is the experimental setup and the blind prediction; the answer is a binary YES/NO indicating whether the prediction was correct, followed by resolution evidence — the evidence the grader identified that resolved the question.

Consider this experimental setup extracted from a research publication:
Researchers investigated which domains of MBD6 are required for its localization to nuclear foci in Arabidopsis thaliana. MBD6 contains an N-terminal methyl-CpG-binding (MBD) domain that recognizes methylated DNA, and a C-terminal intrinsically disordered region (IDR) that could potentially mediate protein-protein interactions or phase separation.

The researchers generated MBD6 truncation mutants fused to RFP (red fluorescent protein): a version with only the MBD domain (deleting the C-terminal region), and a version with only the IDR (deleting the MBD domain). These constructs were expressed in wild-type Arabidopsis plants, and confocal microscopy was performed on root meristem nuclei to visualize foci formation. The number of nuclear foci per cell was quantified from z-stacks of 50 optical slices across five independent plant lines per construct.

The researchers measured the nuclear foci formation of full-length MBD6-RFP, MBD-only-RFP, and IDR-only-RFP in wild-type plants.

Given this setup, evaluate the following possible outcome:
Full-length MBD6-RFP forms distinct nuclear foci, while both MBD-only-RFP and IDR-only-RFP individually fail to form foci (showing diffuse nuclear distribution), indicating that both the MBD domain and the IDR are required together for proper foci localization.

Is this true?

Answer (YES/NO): NO